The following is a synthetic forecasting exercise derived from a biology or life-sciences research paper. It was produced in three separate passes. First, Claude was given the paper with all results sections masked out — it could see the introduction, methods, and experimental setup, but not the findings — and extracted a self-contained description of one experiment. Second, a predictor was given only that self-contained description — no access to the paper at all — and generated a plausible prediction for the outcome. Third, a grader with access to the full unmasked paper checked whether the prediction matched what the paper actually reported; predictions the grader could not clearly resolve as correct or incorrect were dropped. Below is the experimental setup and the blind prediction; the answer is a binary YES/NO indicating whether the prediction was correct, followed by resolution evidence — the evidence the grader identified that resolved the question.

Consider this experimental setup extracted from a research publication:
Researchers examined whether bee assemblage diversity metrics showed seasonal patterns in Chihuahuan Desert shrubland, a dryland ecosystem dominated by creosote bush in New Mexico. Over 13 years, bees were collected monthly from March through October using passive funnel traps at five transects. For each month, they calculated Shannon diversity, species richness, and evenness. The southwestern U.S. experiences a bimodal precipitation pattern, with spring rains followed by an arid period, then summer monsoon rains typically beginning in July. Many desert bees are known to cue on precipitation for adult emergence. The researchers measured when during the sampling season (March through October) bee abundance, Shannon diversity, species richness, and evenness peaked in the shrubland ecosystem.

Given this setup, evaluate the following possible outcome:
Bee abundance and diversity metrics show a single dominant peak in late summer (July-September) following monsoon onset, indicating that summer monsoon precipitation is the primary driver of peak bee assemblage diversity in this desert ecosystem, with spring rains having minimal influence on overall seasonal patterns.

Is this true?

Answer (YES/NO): NO